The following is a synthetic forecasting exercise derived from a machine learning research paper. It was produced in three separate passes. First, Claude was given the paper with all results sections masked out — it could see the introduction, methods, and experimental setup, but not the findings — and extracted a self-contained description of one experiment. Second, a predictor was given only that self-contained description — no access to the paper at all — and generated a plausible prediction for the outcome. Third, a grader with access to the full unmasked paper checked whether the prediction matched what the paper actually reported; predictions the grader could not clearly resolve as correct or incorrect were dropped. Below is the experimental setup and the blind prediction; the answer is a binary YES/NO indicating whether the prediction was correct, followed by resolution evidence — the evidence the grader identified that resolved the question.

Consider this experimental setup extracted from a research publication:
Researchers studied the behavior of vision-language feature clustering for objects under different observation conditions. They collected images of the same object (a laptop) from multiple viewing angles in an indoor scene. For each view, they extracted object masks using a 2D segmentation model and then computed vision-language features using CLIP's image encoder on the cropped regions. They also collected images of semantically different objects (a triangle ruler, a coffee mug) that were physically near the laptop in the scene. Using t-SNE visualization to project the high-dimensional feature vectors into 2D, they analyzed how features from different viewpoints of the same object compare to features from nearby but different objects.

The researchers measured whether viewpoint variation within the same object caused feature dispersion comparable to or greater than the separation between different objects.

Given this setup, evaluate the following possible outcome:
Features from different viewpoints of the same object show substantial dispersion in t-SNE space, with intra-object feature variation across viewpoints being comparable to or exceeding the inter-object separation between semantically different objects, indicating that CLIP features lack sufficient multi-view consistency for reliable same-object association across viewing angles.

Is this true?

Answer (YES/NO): NO